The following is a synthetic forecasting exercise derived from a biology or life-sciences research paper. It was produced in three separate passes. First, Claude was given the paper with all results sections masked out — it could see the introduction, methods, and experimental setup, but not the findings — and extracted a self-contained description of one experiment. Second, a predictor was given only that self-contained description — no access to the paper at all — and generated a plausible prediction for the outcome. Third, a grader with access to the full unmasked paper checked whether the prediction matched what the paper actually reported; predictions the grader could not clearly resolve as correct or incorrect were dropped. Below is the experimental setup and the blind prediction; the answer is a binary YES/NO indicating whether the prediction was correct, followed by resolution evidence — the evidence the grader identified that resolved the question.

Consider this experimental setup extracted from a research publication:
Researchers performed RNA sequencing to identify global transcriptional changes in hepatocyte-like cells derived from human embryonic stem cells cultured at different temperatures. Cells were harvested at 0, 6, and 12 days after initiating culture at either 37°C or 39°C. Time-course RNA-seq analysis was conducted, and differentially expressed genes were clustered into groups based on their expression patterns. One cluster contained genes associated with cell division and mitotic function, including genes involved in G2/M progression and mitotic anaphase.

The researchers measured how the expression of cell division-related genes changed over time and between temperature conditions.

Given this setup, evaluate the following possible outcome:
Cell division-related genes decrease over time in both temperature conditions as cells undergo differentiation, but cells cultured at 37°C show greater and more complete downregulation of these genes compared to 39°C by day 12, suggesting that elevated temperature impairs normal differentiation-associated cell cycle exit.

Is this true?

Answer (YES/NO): NO